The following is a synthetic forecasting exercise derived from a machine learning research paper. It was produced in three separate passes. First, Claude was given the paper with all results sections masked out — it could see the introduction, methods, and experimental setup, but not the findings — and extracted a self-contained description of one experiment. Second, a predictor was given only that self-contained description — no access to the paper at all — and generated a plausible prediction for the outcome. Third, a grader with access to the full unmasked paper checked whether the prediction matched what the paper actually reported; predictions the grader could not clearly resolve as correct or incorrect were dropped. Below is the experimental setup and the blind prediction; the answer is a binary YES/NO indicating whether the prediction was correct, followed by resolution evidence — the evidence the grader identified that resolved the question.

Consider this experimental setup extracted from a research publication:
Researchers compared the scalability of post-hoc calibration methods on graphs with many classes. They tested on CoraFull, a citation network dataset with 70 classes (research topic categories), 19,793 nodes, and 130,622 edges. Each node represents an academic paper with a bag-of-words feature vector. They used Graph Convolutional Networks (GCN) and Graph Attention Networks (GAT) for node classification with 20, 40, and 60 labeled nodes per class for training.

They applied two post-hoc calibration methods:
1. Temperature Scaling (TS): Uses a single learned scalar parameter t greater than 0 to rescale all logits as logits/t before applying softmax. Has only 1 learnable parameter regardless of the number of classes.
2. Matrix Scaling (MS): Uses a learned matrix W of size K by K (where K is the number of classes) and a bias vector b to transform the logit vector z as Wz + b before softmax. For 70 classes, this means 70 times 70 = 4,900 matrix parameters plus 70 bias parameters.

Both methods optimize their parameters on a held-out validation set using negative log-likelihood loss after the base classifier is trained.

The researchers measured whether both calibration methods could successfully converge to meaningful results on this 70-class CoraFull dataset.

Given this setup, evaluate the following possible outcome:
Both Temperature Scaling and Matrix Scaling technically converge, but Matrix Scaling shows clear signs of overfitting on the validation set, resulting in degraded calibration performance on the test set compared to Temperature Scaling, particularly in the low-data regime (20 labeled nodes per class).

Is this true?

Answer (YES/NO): NO